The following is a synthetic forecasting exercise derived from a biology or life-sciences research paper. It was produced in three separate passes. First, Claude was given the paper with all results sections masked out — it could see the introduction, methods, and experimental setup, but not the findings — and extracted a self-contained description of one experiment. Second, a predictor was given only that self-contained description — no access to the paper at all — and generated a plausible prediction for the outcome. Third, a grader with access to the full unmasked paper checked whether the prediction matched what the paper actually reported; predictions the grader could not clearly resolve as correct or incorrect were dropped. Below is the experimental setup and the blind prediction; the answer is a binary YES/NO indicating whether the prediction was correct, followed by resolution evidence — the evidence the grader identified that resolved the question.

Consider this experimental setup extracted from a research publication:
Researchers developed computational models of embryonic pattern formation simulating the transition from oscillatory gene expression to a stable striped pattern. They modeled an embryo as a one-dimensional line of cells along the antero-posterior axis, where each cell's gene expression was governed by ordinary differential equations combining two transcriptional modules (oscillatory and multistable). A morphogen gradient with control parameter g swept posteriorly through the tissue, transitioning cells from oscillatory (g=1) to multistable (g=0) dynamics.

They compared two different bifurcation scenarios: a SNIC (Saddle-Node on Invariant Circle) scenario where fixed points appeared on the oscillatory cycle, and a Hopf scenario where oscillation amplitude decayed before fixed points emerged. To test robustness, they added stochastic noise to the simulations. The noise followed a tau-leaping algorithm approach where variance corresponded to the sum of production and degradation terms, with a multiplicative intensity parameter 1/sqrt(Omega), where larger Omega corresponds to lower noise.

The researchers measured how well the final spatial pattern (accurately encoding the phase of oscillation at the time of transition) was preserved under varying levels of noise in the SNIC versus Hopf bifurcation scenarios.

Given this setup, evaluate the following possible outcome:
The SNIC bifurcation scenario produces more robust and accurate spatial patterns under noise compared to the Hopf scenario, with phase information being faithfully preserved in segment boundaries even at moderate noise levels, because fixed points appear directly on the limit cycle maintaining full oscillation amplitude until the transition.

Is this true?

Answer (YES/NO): YES